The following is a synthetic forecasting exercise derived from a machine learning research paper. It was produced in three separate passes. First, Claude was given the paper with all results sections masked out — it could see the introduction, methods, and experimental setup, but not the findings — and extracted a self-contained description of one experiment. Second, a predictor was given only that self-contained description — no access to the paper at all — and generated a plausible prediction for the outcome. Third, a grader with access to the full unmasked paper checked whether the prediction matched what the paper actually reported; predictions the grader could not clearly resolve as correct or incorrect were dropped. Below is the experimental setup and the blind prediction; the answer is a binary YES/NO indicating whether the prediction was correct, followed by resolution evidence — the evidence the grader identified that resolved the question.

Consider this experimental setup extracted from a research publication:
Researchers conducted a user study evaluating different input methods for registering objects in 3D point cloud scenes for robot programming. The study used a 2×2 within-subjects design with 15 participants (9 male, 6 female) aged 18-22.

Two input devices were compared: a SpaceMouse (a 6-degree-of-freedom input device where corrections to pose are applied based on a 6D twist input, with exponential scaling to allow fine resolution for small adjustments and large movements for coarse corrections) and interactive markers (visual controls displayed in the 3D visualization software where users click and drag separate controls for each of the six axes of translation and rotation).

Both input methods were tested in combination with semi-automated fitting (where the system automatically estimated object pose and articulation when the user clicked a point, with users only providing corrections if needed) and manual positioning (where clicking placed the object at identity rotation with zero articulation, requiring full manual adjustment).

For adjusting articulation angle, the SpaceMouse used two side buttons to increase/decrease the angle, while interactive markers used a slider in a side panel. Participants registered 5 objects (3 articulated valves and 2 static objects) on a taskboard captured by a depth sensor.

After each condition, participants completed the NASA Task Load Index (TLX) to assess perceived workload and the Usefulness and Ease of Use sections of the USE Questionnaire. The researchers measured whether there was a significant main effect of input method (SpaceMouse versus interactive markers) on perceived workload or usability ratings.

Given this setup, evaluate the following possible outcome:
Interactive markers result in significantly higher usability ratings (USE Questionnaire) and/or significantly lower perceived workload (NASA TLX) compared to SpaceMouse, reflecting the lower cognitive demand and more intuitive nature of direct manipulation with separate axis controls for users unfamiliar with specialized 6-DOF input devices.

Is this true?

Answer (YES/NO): YES